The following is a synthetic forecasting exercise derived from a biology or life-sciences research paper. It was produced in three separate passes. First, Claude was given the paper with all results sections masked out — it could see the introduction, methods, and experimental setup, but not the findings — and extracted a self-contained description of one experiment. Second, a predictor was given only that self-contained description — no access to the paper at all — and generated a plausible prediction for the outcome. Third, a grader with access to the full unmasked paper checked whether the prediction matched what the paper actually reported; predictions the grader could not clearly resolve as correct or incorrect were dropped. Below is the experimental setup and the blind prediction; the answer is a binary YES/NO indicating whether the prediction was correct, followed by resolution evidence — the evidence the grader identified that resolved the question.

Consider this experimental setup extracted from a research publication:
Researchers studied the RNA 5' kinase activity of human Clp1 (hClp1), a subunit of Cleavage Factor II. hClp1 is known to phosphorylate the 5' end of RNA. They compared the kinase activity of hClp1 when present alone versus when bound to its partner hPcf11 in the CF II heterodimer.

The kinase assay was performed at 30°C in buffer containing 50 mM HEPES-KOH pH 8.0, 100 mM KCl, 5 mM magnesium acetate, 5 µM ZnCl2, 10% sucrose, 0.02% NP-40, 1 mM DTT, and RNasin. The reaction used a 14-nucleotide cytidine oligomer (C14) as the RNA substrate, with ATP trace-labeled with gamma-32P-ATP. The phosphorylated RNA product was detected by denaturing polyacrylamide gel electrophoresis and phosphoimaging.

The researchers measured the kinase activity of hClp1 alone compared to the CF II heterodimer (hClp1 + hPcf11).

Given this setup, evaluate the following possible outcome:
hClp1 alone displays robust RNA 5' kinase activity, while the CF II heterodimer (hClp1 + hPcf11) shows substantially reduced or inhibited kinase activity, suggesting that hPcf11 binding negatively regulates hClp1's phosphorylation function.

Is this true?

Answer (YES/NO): NO